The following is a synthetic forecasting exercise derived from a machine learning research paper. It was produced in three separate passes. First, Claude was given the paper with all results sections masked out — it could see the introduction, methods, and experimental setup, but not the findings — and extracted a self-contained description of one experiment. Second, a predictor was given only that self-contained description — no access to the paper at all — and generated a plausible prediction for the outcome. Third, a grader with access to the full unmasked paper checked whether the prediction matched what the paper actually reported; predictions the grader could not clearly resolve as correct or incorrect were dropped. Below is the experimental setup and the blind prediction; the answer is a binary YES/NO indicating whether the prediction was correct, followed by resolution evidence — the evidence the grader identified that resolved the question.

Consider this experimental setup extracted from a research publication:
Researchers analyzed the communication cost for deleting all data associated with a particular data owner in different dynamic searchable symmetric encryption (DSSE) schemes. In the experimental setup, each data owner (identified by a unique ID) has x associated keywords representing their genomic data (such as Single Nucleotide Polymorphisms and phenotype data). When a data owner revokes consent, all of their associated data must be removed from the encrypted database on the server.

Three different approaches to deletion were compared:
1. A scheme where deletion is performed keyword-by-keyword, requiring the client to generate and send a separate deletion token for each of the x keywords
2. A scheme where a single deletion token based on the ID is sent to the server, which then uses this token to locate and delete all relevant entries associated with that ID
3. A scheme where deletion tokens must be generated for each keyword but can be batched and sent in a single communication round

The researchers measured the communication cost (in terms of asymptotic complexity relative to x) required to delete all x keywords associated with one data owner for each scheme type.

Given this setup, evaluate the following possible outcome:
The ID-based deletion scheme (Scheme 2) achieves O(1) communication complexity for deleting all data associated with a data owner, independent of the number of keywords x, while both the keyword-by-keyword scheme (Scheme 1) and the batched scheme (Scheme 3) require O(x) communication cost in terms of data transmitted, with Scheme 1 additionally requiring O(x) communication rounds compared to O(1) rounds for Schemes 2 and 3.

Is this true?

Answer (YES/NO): NO